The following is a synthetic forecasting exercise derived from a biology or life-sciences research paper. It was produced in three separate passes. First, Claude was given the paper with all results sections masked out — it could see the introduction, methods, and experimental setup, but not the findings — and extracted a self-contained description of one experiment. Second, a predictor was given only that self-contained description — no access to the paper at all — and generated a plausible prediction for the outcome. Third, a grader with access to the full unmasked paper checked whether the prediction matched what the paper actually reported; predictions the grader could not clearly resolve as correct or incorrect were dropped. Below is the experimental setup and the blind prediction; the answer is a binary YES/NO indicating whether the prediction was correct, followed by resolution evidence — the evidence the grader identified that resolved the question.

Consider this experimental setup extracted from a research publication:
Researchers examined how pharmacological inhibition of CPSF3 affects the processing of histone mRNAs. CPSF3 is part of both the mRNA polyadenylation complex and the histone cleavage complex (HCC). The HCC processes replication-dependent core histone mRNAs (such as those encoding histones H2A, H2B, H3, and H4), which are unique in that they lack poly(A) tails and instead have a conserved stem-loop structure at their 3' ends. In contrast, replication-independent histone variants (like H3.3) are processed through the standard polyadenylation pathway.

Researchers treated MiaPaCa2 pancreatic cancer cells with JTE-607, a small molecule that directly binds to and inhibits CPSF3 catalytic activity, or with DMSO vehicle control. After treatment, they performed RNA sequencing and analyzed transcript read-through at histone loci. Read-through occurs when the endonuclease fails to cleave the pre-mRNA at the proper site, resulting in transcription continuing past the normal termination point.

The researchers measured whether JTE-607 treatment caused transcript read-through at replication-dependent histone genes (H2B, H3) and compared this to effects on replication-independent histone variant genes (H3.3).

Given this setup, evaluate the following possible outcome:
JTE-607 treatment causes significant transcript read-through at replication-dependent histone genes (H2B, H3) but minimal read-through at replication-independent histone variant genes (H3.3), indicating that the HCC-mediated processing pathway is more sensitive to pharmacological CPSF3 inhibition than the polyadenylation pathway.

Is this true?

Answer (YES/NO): YES